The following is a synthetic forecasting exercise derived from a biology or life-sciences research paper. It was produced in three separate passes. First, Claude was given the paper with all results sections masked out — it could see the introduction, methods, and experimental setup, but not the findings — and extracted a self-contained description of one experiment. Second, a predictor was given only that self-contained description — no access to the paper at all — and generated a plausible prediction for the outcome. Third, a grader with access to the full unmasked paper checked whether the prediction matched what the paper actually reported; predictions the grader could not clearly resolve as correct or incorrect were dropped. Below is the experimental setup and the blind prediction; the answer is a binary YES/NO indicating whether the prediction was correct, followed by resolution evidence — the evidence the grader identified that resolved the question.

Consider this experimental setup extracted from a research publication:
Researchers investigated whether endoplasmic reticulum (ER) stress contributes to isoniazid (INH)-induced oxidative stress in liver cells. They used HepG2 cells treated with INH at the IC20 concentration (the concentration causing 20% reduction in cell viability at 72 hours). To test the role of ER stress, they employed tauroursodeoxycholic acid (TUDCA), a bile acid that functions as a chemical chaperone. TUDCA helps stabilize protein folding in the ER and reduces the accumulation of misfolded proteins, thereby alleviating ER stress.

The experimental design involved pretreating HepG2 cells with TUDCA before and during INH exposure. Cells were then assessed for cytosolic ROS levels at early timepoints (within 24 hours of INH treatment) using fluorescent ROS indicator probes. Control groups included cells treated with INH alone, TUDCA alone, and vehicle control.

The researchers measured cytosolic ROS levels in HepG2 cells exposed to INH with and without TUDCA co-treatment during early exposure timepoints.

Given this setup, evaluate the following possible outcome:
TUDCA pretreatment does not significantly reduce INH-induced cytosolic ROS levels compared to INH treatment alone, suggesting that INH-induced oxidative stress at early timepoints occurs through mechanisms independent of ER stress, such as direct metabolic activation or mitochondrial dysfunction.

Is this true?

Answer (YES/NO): NO